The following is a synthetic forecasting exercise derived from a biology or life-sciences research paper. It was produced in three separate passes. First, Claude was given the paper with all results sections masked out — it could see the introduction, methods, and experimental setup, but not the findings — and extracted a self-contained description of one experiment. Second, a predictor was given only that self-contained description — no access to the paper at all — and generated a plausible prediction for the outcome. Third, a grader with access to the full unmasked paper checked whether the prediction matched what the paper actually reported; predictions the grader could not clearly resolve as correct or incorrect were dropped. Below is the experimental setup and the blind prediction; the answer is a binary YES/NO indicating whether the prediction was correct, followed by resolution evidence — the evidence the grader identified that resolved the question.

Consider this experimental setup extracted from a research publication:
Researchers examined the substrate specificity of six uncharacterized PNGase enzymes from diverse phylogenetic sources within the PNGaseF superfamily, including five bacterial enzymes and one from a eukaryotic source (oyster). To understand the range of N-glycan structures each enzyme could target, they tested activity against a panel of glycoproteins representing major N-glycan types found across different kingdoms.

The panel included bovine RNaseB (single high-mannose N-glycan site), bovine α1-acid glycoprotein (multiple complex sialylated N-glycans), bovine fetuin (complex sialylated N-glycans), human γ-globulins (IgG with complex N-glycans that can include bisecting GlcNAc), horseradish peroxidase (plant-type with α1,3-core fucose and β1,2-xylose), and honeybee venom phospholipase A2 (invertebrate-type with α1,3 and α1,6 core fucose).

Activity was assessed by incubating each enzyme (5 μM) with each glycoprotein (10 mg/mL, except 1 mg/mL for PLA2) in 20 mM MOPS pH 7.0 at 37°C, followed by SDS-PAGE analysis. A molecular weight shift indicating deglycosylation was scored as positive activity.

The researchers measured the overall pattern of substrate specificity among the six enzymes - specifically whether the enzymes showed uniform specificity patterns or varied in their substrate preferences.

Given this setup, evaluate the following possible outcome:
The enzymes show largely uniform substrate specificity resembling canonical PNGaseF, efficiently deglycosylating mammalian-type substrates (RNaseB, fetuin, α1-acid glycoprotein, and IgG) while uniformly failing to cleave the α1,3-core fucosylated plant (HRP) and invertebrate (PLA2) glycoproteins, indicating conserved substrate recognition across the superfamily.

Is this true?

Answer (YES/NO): NO